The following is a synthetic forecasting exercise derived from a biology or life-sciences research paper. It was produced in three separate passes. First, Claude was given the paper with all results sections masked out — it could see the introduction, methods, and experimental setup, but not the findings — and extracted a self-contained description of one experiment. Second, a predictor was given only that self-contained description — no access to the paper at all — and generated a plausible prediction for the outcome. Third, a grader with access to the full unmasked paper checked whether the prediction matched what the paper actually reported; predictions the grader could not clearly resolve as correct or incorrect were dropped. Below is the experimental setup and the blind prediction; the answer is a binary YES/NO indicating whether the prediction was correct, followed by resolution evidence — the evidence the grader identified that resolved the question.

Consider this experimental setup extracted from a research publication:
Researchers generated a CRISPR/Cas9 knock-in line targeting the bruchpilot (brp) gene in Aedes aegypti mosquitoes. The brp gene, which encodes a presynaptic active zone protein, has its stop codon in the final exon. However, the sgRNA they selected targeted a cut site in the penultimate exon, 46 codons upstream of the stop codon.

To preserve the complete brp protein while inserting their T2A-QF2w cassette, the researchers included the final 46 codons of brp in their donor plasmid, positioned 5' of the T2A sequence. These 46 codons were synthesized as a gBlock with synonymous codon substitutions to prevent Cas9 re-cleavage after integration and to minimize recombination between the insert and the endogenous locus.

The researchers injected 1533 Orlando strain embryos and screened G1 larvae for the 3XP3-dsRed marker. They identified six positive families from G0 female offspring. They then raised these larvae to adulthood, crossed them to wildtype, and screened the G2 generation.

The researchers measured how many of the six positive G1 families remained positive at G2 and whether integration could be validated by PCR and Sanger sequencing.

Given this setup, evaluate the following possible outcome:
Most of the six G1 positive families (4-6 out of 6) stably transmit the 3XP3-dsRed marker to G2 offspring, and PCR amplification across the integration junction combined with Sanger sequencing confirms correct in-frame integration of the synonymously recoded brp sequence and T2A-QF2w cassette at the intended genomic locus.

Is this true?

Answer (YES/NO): NO